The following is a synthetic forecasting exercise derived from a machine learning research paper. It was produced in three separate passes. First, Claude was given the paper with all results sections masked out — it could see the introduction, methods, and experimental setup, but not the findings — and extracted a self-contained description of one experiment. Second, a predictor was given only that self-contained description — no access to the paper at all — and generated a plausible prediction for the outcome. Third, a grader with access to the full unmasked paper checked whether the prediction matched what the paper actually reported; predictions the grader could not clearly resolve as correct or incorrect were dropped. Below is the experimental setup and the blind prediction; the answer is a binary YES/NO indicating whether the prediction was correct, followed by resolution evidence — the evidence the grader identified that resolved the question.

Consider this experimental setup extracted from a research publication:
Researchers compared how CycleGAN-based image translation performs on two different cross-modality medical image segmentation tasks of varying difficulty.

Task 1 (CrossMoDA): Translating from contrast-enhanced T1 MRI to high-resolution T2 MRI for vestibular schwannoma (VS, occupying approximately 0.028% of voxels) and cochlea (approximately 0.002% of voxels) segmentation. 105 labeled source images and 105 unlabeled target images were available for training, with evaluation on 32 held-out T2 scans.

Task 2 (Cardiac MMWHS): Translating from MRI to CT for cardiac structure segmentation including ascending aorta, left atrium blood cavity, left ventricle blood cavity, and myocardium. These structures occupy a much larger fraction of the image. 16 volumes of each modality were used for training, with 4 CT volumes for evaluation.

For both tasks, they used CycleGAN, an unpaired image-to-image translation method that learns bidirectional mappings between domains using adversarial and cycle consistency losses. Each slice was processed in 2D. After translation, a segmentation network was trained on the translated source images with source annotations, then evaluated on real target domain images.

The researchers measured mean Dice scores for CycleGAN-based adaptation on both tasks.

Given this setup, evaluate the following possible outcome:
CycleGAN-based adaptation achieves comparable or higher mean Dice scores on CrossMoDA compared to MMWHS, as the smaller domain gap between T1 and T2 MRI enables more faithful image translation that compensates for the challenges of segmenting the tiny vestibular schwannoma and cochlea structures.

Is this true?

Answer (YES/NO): NO